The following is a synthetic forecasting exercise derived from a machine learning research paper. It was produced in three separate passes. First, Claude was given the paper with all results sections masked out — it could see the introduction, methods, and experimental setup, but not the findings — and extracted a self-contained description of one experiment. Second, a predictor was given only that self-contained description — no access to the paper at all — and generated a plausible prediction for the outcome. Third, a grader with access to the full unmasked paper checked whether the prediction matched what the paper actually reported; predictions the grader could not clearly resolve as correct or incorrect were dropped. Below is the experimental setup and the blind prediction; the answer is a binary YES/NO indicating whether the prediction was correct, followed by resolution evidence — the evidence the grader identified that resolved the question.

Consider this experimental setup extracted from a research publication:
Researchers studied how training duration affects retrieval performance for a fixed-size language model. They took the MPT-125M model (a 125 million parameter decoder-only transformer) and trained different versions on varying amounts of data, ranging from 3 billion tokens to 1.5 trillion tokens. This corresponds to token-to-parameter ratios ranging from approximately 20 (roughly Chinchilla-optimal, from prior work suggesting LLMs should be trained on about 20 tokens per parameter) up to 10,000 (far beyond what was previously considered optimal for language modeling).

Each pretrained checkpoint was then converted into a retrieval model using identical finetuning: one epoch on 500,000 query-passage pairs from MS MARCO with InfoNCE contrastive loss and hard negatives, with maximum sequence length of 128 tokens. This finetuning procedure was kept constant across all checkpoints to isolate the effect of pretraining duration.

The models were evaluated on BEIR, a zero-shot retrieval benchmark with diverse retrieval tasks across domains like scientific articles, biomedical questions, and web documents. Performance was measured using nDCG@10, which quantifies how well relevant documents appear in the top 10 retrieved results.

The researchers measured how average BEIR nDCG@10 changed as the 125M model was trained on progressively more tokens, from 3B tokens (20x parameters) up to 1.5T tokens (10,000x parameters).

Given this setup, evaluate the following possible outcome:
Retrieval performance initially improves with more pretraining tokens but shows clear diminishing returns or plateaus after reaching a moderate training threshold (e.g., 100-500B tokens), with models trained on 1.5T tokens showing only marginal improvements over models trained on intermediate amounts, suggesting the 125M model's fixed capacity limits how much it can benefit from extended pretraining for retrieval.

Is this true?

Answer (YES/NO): NO